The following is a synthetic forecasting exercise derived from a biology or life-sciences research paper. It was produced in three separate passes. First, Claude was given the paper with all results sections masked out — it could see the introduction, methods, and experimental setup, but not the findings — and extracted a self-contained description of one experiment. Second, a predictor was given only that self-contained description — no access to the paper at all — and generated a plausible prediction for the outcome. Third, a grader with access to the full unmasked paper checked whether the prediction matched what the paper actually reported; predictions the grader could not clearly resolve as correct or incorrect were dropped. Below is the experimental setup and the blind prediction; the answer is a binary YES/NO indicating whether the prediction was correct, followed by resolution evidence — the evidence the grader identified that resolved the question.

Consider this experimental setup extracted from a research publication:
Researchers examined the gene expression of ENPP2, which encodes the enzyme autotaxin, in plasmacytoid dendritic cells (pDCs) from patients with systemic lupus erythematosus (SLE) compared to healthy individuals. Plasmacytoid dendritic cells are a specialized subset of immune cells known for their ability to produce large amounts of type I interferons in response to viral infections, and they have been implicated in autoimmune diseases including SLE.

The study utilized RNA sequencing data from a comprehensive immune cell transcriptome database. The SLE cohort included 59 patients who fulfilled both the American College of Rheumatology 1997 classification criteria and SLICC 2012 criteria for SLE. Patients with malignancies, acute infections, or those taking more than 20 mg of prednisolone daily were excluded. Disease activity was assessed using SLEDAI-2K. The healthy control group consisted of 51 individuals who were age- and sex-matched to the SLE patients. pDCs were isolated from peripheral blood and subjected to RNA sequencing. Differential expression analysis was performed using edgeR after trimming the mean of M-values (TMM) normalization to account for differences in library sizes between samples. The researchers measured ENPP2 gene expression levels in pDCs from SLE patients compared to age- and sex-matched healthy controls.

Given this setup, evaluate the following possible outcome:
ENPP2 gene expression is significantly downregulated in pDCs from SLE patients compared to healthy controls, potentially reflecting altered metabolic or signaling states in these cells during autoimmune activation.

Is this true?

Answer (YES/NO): NO